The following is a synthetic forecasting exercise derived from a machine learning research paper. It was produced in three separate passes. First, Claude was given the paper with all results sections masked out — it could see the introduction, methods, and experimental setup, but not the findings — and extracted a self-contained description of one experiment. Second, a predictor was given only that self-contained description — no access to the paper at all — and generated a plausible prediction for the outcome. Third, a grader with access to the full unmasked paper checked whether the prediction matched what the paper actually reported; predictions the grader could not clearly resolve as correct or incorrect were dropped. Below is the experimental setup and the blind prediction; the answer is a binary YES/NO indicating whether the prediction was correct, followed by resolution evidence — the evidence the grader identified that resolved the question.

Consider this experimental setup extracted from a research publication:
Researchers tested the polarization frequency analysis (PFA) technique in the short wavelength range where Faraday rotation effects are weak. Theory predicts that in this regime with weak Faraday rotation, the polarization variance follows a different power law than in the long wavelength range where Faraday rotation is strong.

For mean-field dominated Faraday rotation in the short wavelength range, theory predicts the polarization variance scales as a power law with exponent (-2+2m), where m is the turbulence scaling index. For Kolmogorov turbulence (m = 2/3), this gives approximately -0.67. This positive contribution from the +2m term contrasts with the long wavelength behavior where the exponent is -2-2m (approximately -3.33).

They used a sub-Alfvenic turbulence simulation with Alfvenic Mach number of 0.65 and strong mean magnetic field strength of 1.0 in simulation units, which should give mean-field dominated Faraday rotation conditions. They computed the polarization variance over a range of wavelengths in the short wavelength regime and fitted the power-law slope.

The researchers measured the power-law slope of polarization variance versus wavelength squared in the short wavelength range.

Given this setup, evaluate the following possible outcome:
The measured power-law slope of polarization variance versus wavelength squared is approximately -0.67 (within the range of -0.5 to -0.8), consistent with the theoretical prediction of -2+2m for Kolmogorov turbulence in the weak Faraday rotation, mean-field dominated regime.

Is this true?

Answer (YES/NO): YES